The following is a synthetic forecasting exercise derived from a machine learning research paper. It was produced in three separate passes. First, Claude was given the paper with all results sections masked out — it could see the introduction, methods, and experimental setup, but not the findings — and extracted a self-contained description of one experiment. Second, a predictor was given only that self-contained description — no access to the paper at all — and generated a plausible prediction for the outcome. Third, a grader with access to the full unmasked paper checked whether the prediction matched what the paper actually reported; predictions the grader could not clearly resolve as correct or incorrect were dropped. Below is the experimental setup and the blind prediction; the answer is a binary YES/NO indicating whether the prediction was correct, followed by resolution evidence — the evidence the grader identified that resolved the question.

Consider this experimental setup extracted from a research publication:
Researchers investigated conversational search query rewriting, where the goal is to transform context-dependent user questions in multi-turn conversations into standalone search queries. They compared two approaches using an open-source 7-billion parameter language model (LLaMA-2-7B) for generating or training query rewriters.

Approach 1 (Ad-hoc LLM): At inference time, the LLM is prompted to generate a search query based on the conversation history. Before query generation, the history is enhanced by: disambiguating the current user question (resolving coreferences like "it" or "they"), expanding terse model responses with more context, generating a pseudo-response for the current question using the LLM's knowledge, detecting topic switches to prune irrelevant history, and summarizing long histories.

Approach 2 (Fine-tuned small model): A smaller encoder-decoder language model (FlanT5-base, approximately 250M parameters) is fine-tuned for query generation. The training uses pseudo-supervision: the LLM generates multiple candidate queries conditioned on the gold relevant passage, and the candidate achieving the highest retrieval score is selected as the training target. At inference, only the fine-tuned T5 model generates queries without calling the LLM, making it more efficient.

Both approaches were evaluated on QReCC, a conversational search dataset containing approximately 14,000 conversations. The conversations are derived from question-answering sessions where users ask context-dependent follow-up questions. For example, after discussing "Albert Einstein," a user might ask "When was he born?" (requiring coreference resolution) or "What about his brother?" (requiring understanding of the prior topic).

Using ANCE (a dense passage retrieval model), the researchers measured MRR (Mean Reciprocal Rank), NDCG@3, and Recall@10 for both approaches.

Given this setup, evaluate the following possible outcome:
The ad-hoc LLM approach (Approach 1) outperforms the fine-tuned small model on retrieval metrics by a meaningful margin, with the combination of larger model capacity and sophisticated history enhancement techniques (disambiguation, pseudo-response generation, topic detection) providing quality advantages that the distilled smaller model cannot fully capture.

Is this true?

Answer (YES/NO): YES